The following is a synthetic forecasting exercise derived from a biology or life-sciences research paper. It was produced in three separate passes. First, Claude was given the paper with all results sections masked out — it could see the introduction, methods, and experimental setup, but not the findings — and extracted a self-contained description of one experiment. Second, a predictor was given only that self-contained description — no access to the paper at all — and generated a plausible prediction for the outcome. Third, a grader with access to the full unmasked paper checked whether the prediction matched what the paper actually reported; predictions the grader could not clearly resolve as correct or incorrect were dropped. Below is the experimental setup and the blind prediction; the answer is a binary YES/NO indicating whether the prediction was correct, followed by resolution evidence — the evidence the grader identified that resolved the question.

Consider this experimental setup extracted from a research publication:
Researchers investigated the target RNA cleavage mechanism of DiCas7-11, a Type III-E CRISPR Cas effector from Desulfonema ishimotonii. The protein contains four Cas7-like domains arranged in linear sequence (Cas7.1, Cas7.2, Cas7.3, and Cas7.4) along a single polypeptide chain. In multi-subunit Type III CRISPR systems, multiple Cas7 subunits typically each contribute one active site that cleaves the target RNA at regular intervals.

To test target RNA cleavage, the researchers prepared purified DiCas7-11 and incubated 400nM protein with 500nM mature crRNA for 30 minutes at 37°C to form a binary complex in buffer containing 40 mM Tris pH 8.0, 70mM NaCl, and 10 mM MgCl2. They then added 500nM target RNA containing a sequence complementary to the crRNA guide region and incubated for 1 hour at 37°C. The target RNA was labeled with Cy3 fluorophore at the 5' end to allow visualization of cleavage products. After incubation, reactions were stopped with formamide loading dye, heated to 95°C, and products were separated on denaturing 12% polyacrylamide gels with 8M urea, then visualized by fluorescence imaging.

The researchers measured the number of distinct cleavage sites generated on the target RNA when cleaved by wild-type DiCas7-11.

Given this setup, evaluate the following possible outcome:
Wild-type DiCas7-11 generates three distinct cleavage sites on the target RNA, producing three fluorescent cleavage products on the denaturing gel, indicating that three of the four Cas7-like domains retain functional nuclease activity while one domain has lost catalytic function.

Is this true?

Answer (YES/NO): NO